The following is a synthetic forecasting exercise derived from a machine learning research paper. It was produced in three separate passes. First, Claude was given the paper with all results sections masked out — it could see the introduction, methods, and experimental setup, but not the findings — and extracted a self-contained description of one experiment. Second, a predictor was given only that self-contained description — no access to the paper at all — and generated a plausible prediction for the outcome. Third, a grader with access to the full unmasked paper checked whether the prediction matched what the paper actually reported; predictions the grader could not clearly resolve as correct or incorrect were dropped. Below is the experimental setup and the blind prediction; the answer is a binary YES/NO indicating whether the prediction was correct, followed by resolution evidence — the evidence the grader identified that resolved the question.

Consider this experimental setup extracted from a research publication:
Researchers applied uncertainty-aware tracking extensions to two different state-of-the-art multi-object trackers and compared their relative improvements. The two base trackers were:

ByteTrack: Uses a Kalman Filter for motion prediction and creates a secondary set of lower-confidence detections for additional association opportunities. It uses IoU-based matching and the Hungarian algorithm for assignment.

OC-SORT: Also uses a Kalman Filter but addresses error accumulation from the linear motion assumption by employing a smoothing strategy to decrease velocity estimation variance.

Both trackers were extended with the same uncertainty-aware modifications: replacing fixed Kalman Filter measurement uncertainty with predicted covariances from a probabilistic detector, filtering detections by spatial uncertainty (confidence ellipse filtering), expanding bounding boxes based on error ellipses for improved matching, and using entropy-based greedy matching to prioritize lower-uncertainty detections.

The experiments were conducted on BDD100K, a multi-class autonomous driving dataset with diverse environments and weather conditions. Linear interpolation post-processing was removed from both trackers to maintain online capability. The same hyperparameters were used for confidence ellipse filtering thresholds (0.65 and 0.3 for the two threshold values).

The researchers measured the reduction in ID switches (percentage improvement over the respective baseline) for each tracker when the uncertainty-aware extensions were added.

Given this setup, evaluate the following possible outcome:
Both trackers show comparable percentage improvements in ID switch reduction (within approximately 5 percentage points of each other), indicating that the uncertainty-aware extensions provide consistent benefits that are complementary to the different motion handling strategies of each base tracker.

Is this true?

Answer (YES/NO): YES